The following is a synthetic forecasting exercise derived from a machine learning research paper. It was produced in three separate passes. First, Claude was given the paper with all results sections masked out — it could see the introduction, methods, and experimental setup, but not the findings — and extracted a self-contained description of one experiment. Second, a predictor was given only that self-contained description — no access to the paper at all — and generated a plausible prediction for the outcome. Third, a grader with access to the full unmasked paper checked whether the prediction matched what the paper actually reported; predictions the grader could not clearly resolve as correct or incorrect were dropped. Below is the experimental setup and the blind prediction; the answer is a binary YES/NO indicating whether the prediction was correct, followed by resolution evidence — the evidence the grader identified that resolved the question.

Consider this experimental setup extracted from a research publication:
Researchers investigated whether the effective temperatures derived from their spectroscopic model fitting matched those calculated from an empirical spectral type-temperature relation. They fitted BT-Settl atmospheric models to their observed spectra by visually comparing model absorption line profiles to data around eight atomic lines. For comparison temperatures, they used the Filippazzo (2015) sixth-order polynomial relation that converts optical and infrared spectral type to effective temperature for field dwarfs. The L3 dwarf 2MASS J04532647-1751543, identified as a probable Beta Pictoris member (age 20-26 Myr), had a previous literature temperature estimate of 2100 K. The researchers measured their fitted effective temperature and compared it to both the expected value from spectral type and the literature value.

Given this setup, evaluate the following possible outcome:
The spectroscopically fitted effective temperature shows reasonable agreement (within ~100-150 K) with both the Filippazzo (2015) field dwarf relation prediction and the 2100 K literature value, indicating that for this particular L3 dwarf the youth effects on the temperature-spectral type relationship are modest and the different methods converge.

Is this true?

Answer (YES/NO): NO